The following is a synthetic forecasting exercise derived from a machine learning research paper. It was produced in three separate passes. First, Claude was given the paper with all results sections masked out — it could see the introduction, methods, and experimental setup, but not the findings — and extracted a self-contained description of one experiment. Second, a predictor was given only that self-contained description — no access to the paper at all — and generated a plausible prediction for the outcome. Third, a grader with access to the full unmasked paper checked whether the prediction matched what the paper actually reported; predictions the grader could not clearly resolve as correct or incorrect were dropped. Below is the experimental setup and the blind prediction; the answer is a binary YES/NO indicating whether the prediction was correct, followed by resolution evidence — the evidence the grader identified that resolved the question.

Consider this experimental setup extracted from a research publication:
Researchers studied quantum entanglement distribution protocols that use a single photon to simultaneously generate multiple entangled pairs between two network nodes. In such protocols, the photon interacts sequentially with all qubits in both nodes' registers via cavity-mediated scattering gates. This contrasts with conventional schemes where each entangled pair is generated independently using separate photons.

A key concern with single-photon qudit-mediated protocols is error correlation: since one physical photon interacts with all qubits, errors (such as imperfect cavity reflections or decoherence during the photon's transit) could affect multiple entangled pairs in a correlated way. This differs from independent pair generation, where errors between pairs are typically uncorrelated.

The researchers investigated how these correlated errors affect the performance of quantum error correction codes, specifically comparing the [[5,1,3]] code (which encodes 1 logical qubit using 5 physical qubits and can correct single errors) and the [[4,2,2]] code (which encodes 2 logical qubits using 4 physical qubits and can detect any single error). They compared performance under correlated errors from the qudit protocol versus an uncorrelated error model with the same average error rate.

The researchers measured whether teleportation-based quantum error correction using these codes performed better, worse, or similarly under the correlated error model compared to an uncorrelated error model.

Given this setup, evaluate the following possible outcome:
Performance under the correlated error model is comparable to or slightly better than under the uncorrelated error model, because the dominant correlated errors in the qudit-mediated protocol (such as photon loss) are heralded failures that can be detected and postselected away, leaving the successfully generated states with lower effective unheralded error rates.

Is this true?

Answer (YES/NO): NO